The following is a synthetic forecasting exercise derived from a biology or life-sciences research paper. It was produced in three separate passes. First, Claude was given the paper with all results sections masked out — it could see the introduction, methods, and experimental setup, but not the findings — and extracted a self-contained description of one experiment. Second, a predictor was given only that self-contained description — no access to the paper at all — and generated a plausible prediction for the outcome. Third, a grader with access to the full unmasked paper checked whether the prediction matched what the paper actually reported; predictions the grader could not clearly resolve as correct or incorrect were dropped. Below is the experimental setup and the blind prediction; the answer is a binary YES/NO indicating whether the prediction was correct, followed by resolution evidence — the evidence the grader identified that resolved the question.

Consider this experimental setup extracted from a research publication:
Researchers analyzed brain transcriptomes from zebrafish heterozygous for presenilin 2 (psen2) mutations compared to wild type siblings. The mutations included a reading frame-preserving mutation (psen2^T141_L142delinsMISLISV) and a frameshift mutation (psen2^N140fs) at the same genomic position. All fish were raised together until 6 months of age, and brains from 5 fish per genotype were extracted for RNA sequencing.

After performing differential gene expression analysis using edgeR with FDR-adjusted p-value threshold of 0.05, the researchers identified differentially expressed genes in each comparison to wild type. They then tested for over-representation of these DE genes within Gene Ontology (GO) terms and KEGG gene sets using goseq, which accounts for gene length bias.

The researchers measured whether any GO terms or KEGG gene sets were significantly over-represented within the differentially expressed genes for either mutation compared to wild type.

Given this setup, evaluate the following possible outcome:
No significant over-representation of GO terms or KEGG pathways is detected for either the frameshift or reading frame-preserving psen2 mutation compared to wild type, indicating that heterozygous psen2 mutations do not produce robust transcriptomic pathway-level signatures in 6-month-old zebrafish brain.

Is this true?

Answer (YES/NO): YES